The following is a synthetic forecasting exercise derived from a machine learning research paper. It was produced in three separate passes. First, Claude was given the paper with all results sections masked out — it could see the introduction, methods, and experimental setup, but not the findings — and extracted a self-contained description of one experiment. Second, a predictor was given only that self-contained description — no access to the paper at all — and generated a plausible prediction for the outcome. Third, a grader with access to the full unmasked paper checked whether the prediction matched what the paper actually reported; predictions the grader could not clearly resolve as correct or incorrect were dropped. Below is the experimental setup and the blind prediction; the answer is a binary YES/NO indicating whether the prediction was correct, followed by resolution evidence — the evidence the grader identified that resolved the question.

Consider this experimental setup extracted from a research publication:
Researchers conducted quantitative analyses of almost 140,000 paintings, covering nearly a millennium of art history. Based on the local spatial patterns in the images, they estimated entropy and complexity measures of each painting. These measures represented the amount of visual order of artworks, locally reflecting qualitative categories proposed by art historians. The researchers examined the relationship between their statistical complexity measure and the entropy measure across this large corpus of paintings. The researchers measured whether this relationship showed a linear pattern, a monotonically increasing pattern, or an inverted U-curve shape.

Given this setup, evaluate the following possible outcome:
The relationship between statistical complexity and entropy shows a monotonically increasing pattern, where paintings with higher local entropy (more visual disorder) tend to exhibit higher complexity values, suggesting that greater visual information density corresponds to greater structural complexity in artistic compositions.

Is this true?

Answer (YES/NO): NO